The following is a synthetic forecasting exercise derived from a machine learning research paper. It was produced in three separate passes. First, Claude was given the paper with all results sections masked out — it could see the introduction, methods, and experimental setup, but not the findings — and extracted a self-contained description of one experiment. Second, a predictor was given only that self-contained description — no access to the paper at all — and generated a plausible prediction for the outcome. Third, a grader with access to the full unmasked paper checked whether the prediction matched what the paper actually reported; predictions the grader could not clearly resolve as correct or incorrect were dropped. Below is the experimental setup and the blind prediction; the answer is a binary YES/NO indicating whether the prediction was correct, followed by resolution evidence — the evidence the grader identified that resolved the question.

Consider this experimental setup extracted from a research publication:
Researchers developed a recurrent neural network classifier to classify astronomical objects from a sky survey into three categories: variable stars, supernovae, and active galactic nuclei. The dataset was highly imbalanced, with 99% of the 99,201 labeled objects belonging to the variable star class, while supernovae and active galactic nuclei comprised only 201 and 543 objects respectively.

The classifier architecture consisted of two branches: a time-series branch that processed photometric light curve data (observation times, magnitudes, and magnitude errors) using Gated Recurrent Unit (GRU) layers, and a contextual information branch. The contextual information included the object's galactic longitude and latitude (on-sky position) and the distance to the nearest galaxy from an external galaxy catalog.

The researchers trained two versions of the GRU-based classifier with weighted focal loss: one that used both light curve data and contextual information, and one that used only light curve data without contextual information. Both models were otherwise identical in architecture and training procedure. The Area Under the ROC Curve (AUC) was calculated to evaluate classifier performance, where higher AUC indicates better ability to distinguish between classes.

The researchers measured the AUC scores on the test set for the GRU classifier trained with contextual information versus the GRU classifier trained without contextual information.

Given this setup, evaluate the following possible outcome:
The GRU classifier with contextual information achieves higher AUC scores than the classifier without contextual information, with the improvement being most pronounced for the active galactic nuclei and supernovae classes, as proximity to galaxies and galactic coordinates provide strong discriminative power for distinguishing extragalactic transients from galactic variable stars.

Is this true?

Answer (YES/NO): NO